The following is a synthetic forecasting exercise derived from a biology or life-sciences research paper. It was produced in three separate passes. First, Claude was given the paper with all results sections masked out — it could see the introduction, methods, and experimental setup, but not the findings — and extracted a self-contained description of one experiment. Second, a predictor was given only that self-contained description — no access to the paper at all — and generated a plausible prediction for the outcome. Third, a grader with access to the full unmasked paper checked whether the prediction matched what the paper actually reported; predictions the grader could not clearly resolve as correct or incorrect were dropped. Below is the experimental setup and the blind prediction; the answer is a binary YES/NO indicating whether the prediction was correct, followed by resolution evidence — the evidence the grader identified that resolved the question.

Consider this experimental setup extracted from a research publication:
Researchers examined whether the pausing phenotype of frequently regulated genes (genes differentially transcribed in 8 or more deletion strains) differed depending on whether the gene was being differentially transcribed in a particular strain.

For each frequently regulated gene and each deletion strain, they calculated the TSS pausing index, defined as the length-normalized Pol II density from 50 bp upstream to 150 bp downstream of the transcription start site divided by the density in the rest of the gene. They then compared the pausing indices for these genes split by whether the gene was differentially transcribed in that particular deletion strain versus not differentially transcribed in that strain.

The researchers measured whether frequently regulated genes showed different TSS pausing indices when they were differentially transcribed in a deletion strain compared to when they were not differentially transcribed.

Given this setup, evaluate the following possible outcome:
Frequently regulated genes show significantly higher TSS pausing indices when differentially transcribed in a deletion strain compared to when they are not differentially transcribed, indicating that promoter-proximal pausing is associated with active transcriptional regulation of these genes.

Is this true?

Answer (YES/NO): NO